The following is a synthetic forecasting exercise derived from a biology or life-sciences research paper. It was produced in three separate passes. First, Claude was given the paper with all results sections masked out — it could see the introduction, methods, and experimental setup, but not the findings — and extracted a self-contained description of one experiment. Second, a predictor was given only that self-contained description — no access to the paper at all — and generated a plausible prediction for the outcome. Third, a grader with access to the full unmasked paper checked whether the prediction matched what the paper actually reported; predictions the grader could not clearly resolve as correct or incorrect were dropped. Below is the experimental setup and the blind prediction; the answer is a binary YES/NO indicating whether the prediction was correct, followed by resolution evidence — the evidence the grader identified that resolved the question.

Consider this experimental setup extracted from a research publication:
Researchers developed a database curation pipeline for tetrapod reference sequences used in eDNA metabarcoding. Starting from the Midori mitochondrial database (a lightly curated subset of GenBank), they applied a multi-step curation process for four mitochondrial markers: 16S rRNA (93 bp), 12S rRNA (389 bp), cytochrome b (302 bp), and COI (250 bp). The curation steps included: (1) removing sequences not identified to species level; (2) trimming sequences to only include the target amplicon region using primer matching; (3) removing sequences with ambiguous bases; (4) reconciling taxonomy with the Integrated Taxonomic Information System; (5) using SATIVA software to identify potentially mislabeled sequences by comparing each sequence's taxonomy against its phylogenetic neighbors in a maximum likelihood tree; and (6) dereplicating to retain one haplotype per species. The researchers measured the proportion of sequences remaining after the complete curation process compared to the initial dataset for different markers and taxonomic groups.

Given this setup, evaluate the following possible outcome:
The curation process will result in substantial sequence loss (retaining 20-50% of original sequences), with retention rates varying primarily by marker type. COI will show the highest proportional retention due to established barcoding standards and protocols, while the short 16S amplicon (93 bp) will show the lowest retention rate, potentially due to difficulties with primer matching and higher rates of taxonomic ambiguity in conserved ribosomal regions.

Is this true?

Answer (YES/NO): NO